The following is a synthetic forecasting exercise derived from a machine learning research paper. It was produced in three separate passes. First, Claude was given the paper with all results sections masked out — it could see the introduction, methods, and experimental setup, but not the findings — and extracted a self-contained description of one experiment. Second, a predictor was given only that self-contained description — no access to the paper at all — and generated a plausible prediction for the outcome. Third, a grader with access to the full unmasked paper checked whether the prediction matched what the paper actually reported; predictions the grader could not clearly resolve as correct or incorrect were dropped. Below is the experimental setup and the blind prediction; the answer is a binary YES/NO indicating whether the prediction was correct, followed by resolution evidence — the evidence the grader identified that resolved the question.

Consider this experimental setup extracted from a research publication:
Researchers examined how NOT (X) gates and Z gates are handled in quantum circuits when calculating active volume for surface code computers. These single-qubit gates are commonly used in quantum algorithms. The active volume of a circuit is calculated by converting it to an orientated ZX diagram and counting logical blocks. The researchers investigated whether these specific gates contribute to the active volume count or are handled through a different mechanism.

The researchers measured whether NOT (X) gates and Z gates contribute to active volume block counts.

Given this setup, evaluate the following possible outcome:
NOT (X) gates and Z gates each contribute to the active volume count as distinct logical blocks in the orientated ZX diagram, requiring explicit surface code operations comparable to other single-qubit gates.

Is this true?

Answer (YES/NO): NO